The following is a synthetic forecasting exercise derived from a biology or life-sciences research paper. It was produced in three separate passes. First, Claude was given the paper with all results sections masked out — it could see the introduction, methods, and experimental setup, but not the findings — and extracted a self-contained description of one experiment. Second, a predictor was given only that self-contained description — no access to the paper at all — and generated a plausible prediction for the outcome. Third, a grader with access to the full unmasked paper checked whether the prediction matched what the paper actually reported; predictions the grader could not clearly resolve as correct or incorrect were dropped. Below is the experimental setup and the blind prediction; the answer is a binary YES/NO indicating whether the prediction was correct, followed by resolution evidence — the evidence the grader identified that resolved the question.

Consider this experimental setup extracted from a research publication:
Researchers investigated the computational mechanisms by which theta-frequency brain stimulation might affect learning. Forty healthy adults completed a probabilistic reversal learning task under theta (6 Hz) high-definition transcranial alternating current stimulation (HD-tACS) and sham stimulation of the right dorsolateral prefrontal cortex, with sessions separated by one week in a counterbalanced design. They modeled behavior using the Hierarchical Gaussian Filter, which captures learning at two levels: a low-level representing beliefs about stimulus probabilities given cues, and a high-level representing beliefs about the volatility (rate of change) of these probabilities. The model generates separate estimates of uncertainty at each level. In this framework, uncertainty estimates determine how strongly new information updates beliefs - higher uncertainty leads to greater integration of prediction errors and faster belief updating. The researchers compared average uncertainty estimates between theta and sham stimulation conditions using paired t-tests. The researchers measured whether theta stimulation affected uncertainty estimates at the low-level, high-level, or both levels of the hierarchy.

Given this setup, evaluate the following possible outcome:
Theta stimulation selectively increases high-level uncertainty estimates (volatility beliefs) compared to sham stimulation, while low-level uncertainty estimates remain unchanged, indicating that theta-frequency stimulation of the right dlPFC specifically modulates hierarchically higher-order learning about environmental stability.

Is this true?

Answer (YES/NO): NO